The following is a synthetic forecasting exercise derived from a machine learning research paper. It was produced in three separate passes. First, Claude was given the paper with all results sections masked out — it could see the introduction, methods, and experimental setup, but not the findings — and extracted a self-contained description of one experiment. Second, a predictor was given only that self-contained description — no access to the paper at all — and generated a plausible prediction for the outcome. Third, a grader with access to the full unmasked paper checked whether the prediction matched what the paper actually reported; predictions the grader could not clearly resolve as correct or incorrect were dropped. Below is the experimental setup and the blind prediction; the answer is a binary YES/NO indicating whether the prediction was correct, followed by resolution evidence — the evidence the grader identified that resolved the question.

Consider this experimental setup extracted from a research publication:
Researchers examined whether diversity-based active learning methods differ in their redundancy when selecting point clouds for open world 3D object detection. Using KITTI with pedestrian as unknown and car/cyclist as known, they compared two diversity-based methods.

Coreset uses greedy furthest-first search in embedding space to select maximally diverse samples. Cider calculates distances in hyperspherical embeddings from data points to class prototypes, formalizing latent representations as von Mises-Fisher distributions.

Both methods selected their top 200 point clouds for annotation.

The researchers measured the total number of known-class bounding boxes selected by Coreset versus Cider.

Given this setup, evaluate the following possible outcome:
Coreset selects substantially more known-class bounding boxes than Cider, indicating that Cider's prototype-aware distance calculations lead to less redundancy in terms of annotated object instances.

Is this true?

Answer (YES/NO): NO